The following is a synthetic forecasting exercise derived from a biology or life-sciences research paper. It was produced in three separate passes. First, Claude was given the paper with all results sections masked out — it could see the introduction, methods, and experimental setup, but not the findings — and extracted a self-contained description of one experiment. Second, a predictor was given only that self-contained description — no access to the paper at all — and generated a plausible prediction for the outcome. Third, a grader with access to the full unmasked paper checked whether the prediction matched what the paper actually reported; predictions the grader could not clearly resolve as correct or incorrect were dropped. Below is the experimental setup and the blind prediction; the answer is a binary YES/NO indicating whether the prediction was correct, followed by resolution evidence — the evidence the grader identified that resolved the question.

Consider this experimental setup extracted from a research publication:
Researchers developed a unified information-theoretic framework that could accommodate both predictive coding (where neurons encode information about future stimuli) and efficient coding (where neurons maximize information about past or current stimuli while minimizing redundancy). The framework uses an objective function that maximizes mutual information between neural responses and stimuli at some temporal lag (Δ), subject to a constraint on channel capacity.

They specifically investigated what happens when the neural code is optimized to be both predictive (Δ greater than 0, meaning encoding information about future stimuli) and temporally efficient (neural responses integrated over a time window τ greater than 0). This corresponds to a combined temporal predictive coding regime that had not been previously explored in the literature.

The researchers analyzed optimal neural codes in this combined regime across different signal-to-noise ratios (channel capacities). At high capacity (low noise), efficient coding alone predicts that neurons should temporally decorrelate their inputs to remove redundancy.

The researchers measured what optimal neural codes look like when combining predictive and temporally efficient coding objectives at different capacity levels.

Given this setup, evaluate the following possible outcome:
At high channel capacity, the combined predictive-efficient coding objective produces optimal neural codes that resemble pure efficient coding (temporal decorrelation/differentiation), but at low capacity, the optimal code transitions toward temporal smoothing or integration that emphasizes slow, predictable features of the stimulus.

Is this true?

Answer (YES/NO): NO